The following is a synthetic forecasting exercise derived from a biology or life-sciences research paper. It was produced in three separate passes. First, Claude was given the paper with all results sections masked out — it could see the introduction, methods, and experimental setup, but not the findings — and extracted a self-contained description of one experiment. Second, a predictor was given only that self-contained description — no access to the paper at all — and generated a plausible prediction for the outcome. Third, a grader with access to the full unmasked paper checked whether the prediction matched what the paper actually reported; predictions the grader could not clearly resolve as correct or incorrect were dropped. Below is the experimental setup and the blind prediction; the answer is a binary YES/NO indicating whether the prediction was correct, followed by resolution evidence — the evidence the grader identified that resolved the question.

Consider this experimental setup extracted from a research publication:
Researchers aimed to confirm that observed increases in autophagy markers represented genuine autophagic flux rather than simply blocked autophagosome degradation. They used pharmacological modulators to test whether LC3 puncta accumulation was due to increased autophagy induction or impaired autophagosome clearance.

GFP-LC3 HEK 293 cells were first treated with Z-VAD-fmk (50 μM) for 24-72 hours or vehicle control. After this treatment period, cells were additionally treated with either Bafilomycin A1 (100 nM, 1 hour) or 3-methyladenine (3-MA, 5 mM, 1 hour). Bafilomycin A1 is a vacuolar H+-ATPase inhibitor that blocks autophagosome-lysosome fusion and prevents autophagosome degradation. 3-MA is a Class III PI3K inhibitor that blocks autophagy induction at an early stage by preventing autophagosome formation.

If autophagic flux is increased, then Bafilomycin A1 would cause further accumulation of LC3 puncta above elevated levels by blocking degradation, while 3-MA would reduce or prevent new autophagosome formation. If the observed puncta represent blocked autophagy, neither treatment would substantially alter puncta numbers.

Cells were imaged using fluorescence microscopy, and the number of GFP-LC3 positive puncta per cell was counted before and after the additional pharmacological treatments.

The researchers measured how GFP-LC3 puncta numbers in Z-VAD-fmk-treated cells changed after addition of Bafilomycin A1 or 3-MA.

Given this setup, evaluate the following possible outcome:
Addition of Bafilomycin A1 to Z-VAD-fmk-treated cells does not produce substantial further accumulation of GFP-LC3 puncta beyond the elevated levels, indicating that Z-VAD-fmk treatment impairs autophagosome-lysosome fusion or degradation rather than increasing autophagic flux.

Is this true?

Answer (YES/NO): NO